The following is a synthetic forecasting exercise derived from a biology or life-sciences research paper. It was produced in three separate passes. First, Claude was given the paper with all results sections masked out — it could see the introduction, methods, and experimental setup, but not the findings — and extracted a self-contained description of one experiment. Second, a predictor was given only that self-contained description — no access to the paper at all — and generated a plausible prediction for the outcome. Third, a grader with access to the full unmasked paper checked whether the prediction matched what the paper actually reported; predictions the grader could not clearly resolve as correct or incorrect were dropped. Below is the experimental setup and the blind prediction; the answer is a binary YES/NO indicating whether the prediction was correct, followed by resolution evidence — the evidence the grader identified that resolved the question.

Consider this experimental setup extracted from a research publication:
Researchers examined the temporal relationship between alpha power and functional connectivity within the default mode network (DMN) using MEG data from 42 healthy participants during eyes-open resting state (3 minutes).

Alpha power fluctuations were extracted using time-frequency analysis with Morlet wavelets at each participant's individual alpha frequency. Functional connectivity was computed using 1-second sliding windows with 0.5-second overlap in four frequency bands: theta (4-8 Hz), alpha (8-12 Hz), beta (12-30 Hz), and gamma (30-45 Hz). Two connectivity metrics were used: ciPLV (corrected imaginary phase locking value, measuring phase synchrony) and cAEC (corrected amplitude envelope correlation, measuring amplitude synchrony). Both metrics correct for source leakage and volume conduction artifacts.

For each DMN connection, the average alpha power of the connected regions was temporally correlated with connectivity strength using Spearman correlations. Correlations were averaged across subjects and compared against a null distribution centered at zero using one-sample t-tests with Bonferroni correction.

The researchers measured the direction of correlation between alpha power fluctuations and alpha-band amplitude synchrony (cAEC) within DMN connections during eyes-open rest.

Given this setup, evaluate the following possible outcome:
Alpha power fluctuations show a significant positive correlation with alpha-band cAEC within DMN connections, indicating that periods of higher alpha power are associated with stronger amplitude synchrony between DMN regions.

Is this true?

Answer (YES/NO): YES